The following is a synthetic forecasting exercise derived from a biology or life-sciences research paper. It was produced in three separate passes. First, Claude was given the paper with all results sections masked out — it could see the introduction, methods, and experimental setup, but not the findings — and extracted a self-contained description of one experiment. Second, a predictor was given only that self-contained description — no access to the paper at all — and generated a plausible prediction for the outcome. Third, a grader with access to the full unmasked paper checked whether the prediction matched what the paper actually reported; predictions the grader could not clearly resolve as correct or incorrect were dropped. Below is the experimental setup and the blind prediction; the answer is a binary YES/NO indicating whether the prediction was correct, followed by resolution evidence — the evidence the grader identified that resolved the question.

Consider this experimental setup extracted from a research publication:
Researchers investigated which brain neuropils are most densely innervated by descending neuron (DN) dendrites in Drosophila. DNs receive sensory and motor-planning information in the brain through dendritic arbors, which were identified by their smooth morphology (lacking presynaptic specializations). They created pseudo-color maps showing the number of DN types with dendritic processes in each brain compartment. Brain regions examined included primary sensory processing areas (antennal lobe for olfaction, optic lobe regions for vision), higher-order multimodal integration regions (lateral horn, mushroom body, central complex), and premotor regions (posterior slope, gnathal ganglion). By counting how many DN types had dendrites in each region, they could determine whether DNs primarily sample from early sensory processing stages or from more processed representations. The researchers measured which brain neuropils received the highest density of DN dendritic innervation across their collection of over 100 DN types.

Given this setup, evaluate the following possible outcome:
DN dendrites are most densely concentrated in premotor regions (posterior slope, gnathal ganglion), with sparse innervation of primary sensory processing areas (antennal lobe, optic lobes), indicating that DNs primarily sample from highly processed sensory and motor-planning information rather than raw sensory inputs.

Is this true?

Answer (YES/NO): YES